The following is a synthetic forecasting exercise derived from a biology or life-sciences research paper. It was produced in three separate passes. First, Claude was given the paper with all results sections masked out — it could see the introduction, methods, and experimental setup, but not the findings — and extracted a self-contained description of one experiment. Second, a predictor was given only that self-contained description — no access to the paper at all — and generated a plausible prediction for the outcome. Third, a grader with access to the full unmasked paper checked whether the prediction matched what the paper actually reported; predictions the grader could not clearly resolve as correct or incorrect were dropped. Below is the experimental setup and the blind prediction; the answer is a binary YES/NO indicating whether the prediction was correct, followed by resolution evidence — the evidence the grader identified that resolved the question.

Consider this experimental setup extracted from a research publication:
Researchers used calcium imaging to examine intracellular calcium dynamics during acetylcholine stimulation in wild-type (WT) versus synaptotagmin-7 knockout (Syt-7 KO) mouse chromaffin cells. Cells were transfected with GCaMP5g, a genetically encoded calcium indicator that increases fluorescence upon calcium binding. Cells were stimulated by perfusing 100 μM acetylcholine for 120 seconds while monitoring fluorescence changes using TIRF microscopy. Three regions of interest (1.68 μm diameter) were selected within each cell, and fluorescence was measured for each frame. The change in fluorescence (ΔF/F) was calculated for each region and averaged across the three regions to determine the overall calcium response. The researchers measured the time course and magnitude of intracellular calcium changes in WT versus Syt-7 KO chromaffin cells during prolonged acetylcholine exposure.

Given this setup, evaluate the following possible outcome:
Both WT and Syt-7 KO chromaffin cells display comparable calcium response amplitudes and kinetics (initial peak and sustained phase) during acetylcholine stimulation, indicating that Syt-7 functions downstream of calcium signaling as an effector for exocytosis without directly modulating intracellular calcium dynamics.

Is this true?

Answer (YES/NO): YES